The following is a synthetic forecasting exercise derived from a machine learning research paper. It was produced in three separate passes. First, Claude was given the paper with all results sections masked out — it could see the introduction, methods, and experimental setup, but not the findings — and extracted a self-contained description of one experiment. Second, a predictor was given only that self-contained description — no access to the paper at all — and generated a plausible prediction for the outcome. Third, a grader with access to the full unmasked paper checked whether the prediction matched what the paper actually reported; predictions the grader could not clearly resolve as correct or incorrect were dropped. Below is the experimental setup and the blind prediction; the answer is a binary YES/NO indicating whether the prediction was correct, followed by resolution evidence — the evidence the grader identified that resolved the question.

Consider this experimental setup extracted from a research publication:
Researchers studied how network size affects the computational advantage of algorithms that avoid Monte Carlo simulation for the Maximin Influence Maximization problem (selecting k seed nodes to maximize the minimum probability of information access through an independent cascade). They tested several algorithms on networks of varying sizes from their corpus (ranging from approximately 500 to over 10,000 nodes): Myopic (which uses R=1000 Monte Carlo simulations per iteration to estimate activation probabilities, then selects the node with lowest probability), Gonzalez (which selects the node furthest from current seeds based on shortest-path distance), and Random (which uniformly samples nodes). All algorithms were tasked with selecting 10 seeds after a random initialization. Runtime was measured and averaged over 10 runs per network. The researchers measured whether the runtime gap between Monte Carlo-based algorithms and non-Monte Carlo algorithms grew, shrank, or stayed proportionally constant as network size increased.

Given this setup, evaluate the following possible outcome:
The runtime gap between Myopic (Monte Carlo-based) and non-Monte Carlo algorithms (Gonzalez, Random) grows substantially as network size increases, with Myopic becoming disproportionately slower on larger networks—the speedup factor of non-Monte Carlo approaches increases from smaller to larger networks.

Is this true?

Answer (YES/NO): NO